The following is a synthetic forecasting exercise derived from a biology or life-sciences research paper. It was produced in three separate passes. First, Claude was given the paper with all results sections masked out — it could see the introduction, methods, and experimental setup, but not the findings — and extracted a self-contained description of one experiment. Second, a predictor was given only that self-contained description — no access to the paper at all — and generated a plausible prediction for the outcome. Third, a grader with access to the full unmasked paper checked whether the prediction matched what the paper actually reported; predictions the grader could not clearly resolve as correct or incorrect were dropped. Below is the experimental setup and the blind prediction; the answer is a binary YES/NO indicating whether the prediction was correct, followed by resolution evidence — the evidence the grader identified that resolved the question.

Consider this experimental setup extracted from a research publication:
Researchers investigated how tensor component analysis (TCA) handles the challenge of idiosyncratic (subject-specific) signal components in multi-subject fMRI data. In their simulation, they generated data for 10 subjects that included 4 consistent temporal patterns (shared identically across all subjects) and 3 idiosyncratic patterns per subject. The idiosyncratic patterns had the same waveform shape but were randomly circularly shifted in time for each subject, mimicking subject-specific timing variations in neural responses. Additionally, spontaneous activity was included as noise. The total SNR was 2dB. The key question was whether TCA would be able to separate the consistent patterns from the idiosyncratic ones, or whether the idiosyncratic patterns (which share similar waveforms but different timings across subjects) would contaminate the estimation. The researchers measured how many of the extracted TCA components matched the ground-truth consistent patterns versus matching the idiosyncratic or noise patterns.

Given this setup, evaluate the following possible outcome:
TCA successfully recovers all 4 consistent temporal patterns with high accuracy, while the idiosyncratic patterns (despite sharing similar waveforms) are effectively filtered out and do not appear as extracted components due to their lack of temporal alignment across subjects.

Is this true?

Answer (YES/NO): YES